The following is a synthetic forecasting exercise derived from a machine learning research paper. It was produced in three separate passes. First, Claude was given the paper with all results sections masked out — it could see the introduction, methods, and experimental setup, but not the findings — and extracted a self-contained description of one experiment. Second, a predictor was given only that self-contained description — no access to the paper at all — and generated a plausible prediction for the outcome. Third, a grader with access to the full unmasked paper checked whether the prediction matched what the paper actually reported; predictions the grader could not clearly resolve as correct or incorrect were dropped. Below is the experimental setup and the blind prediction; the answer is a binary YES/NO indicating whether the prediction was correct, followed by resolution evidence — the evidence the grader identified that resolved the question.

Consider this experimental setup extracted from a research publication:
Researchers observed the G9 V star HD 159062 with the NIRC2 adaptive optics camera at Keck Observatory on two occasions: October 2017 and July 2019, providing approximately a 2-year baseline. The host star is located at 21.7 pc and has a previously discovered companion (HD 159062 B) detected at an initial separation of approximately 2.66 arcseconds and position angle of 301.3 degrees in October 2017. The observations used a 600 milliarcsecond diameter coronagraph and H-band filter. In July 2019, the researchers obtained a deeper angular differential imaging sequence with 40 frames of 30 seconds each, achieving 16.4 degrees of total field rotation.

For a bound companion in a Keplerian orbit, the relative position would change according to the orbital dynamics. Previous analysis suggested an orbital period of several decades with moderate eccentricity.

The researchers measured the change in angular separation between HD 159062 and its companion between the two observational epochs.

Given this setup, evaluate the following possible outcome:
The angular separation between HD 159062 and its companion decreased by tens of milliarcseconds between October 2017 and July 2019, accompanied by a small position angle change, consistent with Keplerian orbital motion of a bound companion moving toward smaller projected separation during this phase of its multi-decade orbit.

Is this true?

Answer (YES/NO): NO